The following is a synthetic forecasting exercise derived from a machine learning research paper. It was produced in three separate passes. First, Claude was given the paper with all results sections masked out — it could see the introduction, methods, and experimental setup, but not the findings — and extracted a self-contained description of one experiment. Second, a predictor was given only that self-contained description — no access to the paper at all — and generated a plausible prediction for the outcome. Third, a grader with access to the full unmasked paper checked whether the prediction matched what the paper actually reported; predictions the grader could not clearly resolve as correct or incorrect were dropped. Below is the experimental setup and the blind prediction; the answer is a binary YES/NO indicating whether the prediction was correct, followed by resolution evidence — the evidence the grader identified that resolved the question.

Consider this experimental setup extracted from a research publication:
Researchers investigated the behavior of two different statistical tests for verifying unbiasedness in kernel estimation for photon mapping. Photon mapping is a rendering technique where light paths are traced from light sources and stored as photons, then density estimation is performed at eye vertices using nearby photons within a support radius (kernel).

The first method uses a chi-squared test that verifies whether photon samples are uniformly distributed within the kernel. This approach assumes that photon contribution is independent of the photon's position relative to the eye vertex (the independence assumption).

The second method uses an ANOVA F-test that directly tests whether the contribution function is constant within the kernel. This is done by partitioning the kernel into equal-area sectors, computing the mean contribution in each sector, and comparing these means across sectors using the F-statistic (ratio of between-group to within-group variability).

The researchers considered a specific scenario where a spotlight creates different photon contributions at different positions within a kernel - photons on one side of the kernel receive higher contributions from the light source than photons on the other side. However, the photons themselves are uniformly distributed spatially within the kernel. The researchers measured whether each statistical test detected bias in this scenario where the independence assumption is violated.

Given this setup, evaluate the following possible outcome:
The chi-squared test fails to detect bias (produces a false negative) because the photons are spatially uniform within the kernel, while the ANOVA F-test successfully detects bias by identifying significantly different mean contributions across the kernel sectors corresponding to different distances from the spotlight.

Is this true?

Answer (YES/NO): YES